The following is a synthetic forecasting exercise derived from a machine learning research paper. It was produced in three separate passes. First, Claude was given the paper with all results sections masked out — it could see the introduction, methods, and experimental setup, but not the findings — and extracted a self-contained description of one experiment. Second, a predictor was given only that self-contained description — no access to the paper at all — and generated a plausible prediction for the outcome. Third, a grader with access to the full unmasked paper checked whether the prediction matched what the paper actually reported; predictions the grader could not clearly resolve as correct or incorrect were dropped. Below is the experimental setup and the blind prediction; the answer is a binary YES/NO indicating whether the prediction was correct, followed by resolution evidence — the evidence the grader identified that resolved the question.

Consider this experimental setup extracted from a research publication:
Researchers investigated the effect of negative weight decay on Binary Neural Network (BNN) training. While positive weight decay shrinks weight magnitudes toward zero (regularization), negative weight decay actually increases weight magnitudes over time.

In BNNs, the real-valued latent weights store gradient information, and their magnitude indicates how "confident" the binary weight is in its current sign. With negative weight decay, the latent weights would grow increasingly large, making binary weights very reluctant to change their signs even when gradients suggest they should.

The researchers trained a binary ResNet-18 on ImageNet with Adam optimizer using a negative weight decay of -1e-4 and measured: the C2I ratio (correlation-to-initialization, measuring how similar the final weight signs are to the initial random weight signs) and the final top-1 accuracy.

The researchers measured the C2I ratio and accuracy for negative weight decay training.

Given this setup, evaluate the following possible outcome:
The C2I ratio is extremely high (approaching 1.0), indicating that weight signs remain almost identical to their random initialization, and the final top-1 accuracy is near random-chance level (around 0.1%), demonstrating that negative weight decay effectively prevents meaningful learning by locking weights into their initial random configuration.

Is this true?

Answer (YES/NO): NO